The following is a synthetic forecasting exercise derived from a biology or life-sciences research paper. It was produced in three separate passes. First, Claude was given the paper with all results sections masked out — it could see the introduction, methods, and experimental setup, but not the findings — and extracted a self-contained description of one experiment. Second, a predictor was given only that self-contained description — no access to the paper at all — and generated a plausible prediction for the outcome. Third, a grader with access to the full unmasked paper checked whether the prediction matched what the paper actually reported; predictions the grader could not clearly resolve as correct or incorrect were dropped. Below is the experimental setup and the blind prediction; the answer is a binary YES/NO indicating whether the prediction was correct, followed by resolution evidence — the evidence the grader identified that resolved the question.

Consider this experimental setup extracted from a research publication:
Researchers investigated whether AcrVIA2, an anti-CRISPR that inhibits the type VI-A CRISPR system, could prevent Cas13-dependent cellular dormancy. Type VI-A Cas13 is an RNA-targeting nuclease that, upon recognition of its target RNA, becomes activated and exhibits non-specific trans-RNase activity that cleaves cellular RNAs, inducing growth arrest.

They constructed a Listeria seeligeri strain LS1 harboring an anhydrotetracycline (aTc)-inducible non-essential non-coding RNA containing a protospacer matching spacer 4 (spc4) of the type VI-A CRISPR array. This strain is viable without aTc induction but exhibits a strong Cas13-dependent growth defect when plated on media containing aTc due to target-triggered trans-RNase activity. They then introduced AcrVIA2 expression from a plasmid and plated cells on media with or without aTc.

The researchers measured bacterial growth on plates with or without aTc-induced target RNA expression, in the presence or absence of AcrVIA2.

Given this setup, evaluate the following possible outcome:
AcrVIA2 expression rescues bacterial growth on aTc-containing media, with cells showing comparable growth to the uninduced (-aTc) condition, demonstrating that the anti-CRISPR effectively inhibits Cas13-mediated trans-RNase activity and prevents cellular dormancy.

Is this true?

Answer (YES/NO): YES